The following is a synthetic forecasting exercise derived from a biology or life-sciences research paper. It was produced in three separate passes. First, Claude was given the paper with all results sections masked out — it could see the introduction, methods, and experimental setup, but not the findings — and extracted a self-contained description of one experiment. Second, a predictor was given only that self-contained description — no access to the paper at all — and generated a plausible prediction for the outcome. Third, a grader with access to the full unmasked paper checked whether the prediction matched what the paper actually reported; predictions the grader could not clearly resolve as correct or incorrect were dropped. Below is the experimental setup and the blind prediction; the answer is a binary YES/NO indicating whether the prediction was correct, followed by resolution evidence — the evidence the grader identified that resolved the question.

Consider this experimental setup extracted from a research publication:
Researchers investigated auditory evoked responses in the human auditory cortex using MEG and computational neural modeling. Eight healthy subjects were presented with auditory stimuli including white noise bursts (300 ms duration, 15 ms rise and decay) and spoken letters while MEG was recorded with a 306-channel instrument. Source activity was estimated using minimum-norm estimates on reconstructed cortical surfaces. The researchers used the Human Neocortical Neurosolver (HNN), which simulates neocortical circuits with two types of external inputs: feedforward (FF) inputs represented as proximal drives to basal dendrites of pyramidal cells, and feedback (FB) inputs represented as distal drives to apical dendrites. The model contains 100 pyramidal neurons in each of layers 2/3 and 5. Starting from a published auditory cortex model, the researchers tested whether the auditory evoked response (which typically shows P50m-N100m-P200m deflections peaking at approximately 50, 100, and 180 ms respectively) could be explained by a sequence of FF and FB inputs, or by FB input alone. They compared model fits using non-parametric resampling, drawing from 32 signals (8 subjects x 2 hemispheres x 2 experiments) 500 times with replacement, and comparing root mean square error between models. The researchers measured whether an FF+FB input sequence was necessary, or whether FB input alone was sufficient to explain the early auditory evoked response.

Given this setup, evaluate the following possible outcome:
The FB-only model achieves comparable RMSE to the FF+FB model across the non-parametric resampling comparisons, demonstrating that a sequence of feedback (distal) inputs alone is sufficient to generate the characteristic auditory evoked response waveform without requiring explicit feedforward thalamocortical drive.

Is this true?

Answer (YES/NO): NO